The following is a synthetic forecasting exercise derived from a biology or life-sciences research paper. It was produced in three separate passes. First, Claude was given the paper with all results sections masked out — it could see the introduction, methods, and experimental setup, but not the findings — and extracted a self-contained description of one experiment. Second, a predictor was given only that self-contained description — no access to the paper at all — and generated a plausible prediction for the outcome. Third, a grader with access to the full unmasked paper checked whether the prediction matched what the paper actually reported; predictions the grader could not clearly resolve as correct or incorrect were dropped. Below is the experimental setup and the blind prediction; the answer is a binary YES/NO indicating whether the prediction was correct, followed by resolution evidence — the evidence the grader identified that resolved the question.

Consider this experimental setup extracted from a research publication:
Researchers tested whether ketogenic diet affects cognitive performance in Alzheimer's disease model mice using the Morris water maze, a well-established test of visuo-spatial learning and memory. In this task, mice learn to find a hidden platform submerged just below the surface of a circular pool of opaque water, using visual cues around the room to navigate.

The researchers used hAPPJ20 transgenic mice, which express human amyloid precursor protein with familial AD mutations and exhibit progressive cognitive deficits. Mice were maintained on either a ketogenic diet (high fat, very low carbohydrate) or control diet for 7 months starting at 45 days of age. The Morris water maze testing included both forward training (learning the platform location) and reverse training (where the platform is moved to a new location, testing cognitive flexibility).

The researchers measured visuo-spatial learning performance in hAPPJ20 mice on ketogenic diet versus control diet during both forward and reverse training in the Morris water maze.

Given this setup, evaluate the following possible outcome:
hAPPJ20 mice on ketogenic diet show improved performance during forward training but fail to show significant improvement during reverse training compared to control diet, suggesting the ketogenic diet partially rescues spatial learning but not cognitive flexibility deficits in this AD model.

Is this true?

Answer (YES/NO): NO